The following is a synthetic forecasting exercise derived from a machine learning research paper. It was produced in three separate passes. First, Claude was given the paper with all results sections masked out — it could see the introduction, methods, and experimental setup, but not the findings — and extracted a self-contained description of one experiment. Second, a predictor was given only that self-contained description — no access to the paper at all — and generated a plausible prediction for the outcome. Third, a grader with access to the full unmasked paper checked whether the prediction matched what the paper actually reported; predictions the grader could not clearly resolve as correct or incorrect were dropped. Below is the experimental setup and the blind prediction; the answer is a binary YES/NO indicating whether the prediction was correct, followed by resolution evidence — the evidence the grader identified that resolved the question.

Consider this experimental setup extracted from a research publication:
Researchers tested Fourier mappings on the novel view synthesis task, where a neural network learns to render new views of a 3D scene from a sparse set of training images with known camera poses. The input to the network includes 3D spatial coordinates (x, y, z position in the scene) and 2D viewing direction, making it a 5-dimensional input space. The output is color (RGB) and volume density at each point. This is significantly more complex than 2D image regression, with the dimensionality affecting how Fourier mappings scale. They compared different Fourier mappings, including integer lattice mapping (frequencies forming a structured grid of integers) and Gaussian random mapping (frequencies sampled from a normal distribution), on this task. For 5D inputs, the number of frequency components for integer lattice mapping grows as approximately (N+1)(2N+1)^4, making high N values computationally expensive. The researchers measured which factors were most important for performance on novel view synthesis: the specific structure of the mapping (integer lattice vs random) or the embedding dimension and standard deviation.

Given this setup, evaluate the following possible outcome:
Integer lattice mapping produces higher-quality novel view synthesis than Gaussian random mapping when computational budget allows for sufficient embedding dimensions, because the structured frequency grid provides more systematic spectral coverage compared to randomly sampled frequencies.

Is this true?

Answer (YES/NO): NO